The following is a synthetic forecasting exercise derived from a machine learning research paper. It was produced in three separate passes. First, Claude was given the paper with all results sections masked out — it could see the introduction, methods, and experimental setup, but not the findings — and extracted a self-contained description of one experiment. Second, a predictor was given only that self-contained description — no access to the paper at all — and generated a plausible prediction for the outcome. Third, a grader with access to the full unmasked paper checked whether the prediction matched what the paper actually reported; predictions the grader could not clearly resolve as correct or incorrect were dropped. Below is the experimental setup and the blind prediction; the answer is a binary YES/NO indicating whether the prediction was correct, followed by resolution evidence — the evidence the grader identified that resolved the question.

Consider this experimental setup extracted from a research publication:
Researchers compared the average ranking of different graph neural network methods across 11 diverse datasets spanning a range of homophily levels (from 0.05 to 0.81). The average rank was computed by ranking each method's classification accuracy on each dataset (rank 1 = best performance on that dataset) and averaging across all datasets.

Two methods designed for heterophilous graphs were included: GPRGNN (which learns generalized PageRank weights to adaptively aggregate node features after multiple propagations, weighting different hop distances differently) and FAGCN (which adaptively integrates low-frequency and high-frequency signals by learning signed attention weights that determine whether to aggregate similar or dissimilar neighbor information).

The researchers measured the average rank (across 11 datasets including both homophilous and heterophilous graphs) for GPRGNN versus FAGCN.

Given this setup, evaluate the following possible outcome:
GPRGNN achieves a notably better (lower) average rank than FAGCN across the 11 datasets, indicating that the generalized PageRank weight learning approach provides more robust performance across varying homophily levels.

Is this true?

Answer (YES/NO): NO